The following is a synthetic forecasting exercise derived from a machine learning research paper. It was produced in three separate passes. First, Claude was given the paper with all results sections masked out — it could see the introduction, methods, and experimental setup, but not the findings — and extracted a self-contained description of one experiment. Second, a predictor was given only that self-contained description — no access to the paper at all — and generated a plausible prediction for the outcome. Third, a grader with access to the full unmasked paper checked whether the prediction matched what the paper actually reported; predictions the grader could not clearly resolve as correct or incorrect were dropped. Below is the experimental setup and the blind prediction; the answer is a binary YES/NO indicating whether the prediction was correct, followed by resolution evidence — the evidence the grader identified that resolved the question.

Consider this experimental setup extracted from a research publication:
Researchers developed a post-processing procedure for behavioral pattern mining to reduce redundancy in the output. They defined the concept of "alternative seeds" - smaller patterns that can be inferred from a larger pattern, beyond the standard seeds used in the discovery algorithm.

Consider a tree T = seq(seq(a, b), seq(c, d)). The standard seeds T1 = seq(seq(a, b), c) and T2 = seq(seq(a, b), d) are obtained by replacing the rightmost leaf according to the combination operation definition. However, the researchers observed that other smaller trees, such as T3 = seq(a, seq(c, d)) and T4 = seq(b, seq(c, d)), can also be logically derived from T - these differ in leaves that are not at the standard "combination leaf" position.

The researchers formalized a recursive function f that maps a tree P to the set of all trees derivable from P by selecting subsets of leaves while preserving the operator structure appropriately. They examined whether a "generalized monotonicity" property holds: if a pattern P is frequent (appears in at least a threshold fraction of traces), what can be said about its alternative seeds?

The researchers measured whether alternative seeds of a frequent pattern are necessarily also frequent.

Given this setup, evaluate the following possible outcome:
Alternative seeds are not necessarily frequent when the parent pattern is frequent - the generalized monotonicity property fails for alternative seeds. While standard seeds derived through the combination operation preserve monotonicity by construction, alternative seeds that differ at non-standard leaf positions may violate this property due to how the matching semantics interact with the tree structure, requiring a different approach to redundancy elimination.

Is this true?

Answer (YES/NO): NO